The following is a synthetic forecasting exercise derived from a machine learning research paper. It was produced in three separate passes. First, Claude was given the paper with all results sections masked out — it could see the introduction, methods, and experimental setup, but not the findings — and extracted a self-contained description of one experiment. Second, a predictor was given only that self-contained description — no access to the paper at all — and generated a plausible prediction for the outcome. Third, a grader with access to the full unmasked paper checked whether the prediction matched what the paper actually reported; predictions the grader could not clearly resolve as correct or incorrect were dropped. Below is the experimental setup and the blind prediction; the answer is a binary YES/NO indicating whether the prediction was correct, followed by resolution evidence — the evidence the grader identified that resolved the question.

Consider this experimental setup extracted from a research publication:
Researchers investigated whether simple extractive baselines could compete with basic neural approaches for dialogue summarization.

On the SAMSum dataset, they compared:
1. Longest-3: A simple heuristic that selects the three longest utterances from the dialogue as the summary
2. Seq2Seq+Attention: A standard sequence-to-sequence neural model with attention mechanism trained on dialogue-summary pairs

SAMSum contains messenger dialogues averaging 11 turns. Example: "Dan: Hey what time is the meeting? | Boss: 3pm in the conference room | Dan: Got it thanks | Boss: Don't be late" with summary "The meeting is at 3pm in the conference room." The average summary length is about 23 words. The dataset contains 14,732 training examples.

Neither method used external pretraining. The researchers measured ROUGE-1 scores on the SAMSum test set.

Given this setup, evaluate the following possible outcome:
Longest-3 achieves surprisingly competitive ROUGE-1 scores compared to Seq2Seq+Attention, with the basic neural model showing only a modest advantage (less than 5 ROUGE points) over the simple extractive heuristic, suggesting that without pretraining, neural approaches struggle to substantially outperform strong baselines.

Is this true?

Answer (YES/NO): NO